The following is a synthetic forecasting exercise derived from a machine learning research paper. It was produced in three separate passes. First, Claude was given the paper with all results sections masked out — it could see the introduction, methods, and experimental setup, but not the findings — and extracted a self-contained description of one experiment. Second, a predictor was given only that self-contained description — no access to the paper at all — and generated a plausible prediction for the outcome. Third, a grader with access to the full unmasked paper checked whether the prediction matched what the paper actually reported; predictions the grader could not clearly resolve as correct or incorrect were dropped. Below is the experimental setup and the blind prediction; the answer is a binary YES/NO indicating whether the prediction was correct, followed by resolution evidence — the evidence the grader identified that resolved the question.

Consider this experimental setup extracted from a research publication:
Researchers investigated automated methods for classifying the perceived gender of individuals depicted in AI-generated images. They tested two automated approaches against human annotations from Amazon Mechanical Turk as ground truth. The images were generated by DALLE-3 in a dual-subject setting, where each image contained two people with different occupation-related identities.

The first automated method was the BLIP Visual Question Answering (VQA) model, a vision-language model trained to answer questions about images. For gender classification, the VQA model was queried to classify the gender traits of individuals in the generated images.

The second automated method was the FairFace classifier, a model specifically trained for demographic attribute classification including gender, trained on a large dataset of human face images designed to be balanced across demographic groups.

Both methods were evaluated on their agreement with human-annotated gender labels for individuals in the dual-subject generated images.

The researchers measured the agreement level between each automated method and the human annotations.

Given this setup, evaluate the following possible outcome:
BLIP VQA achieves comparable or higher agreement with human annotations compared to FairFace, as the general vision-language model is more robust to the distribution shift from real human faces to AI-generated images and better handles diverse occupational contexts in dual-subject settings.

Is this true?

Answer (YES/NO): NO